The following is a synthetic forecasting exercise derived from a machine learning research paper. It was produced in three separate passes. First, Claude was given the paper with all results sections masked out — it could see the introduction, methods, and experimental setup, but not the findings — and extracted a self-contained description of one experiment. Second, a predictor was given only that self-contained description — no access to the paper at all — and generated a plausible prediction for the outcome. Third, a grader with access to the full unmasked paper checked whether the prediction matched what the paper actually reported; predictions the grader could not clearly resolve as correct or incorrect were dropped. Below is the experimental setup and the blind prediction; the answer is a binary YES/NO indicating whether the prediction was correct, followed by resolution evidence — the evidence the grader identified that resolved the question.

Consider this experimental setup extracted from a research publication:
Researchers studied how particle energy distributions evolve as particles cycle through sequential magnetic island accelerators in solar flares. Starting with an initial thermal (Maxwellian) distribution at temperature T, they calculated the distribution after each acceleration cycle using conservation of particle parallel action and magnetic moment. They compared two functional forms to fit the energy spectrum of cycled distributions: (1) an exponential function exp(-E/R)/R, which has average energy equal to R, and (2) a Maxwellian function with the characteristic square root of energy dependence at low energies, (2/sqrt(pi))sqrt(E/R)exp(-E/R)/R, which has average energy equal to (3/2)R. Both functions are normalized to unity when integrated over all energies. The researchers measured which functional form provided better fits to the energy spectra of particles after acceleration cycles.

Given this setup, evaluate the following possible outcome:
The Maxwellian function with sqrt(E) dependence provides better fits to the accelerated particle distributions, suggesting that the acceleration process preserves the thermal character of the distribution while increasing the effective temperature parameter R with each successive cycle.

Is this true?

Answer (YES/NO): NO